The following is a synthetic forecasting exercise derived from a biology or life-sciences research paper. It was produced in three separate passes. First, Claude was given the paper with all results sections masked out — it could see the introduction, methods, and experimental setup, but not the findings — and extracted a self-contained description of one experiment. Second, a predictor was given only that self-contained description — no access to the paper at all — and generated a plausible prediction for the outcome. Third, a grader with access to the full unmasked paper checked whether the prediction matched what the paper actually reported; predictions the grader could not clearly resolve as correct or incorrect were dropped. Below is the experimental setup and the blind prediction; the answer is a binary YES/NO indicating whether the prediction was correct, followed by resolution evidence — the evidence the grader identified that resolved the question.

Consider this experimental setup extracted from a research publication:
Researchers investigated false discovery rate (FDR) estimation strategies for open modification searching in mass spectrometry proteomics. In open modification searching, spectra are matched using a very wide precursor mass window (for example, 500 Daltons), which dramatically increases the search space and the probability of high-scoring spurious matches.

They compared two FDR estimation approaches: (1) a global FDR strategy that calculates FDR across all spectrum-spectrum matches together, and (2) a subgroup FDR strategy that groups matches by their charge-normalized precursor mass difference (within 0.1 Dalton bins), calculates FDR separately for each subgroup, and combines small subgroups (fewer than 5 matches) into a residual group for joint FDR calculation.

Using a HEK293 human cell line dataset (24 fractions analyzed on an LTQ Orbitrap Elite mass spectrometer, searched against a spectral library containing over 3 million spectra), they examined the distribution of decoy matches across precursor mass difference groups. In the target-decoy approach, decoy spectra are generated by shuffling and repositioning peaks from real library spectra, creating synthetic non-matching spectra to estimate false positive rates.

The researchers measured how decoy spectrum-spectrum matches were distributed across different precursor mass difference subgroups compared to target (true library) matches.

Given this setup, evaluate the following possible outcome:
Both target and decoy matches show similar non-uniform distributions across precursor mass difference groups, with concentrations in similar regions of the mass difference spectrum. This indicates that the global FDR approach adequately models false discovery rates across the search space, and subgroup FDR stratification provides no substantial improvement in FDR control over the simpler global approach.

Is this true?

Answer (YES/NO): NO